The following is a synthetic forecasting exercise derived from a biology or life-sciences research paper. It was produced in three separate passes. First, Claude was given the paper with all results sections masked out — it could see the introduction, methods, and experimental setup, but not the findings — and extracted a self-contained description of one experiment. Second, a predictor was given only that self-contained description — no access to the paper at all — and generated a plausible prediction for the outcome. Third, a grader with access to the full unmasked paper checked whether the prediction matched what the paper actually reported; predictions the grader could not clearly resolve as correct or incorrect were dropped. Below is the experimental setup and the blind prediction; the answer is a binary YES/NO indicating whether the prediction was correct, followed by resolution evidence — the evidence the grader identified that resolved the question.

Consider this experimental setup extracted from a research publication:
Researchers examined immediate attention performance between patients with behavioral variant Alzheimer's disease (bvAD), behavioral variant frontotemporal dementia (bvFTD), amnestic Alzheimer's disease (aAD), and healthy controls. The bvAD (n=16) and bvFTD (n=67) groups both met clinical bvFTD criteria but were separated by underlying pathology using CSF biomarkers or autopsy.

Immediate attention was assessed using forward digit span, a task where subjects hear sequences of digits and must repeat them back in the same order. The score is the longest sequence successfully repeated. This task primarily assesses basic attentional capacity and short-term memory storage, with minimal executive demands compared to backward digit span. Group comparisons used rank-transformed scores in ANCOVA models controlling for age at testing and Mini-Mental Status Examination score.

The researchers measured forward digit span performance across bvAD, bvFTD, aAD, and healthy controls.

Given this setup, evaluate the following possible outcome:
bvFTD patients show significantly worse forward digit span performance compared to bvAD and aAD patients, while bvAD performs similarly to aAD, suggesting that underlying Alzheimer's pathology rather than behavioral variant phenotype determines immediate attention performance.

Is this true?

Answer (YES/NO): NO